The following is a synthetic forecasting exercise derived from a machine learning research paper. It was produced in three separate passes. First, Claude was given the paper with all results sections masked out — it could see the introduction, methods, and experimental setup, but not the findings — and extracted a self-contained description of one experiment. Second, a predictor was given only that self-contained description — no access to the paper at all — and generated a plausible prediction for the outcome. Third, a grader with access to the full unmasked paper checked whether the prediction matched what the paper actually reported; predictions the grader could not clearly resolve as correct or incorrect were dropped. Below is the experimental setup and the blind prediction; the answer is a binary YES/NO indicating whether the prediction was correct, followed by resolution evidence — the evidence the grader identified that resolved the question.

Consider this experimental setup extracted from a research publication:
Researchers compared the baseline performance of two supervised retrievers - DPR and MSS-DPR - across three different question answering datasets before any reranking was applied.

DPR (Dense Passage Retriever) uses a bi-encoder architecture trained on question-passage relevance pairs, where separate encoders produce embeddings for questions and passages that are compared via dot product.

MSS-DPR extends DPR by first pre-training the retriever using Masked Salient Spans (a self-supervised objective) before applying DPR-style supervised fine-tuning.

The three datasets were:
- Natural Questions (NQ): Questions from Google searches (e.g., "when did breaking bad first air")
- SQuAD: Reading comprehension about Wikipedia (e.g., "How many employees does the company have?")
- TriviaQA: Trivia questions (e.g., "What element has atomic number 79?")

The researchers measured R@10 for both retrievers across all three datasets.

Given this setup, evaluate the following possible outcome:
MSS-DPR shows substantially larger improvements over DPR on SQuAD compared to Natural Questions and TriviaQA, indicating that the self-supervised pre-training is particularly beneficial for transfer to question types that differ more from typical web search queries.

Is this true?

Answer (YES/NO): NO